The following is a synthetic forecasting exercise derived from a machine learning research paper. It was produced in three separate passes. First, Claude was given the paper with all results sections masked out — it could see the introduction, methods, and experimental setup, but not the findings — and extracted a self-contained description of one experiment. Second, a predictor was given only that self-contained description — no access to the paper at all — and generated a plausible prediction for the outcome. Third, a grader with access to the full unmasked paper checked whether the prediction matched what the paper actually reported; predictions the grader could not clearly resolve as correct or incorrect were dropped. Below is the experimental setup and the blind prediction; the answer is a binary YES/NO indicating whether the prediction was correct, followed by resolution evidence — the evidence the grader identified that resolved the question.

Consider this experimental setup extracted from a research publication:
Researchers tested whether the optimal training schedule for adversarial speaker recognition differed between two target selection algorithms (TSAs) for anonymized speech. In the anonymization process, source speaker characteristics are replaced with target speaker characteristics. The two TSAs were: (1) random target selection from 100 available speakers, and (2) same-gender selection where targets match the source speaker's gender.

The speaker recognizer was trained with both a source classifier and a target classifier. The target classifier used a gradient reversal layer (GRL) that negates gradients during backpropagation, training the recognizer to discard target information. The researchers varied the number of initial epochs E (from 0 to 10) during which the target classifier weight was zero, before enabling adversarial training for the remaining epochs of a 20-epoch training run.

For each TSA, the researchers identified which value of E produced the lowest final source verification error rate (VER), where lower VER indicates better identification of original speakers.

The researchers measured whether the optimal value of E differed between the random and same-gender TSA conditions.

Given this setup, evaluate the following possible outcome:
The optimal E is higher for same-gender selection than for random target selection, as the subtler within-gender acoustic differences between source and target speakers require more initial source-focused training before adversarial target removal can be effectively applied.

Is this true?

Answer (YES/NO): NO